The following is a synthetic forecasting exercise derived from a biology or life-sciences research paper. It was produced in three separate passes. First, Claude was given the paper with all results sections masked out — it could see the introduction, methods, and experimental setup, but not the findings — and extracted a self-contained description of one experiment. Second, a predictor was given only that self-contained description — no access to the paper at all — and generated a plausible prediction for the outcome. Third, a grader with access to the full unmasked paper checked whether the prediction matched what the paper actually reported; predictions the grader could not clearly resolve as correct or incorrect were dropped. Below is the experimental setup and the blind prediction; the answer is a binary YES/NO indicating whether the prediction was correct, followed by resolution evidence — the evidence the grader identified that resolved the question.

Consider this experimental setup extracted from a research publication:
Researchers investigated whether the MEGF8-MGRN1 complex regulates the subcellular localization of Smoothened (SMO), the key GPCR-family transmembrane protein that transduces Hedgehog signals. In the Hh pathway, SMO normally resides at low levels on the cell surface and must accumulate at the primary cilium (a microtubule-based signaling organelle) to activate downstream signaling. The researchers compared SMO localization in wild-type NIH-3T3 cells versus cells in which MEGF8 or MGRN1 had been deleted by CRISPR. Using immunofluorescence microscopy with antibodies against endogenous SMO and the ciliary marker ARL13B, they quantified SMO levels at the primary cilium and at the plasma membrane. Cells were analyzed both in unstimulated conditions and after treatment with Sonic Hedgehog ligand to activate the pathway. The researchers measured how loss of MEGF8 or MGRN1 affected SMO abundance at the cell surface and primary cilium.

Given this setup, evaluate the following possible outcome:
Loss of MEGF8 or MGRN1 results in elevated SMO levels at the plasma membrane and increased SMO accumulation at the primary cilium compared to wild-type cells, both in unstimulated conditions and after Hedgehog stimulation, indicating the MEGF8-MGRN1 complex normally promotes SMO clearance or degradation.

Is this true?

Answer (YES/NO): YES